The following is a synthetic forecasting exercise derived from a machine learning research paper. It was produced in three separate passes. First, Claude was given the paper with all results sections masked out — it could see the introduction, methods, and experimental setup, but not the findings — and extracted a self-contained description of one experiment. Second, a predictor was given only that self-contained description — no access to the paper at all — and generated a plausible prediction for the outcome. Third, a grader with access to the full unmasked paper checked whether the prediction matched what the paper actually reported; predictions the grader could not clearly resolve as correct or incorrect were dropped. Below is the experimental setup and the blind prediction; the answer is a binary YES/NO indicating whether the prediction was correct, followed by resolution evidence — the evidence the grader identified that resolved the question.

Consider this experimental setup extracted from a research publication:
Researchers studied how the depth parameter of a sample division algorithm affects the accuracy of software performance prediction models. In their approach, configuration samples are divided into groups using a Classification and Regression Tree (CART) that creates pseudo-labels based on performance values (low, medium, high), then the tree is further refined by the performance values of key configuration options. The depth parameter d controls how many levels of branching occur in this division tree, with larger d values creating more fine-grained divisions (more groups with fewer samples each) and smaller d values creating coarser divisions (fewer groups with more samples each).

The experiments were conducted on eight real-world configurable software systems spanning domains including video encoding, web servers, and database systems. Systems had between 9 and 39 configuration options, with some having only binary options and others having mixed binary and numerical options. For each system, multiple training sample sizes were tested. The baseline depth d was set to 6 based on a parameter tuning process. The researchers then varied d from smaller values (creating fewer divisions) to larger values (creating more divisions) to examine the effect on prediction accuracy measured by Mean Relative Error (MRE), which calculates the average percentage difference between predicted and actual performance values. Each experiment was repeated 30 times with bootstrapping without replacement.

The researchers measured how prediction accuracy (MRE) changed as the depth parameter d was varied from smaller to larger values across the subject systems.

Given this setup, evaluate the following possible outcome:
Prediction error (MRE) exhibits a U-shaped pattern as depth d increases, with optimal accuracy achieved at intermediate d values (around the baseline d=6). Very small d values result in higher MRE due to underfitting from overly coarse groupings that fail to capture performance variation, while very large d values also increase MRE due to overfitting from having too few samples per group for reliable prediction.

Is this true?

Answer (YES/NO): NO